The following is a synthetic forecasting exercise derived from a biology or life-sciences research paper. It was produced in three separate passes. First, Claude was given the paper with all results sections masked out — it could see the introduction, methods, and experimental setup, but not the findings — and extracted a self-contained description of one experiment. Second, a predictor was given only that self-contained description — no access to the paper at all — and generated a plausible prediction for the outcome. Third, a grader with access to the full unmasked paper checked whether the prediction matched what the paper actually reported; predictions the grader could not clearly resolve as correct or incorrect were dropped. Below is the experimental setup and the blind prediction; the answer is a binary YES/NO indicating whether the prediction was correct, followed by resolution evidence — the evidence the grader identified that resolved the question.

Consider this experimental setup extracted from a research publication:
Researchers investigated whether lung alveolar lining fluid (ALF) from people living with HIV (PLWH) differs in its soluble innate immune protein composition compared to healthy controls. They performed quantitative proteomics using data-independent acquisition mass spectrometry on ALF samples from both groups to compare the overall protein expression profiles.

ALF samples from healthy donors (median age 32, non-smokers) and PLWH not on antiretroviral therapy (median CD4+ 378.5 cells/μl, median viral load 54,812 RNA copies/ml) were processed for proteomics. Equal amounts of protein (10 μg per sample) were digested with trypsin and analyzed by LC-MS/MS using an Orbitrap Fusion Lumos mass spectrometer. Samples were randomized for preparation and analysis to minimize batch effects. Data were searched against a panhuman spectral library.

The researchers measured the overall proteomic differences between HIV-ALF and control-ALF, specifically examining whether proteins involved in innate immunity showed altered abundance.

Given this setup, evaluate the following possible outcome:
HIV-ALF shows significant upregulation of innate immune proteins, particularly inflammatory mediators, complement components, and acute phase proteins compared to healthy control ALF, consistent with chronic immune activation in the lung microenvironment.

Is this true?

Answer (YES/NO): NO